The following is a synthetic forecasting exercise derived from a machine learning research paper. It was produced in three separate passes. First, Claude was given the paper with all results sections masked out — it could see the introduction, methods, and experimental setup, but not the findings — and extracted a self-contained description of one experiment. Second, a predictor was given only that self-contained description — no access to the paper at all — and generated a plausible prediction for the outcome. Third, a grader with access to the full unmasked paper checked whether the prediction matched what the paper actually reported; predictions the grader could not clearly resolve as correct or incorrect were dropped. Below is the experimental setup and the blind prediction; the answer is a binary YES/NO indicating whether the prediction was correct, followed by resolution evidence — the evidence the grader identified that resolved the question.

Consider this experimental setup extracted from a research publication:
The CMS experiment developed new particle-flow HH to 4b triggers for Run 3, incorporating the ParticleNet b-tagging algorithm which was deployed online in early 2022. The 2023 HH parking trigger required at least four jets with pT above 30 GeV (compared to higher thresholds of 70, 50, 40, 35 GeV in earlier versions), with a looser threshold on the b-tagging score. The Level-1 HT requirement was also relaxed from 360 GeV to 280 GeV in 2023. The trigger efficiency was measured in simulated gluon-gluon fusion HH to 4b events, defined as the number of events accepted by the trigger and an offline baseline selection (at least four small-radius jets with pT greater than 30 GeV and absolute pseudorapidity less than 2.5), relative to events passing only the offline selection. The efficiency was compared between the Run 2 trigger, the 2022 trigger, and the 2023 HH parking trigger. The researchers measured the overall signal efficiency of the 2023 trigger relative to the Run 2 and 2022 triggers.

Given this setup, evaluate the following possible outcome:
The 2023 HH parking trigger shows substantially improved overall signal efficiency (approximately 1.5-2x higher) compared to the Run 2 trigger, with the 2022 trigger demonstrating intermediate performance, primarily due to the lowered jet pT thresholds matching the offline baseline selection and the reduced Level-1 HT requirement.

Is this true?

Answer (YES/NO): YES